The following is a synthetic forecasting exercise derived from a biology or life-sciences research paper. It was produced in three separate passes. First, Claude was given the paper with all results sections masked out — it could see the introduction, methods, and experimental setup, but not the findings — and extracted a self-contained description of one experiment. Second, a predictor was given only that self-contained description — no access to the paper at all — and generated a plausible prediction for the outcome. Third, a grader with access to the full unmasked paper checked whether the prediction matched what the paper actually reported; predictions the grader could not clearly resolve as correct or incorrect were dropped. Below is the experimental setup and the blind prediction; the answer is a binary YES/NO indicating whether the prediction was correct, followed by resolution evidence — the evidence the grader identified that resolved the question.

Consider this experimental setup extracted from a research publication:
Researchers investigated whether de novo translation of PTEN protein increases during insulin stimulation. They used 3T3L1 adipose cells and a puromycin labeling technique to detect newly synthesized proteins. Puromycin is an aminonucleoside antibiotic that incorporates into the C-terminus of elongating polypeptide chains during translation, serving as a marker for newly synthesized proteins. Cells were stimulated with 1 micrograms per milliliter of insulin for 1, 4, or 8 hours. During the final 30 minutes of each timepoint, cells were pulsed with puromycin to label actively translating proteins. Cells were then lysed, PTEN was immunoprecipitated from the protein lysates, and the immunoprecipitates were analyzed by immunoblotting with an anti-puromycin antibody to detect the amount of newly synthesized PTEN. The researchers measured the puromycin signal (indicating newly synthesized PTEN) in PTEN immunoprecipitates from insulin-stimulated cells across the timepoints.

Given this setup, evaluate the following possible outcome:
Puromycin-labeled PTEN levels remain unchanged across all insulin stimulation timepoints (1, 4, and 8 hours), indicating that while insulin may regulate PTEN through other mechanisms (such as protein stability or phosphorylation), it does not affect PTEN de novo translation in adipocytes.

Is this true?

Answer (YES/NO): NO